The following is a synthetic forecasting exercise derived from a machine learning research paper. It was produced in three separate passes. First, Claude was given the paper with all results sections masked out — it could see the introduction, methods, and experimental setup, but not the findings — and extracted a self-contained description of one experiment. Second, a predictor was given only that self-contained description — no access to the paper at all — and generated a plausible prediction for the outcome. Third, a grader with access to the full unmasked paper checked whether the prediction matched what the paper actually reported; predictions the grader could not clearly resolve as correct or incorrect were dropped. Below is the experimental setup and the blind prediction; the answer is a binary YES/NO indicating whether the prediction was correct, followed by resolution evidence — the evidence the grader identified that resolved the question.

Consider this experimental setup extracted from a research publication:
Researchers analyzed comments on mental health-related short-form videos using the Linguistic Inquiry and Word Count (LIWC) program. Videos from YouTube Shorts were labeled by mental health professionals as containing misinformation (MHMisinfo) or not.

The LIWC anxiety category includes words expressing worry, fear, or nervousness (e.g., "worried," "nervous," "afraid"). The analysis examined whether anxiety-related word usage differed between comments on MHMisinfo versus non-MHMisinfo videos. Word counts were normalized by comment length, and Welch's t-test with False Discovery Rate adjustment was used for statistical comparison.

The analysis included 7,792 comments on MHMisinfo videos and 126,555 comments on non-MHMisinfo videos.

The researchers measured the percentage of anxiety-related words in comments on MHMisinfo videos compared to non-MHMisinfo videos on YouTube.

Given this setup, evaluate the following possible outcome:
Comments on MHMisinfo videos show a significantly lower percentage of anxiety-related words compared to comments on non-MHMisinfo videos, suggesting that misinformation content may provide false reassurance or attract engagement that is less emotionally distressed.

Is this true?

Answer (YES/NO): YES